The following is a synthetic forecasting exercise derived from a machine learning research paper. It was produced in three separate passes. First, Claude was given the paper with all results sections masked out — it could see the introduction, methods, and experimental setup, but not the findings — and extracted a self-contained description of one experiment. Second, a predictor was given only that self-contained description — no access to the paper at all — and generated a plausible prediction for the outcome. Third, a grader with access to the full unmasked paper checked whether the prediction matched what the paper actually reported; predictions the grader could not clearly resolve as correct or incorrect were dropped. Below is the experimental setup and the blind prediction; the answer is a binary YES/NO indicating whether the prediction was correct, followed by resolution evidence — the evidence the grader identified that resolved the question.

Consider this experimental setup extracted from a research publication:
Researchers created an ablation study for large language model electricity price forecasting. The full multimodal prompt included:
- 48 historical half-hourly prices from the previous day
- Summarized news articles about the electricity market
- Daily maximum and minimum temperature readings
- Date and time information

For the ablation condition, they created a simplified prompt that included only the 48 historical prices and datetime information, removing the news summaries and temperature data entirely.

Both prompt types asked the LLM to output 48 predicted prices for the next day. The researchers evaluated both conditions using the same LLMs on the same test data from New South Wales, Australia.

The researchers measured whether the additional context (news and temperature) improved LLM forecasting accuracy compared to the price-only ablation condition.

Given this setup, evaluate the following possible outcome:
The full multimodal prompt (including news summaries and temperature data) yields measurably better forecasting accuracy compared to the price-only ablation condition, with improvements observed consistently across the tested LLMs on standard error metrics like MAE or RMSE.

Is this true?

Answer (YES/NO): NO